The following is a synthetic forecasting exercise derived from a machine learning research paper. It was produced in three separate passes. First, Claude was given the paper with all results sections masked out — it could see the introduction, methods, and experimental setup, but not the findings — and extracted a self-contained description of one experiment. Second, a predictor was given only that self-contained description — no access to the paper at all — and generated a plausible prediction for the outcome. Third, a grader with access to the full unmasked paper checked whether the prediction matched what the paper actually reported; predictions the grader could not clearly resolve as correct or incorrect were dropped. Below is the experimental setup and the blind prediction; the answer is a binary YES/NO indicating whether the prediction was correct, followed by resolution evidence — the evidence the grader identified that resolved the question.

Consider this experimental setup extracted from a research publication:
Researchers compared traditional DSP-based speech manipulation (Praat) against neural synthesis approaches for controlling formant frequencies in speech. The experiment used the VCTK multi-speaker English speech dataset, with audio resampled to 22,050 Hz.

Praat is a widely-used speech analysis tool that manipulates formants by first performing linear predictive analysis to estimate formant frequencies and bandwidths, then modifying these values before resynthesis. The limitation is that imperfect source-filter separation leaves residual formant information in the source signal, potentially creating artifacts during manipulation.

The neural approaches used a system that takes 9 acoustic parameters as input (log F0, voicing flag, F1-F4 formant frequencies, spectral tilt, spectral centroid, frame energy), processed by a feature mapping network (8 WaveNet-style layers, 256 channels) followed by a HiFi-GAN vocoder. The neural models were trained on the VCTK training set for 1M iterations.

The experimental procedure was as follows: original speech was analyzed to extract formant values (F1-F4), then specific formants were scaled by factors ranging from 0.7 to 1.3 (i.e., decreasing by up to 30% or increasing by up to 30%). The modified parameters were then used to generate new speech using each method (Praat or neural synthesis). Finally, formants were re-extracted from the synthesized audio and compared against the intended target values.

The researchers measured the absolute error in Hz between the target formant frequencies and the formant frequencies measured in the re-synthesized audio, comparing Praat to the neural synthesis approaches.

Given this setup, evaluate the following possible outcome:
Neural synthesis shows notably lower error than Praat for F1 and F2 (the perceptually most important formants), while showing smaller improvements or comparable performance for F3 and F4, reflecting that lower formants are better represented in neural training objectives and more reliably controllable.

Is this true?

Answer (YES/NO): NO